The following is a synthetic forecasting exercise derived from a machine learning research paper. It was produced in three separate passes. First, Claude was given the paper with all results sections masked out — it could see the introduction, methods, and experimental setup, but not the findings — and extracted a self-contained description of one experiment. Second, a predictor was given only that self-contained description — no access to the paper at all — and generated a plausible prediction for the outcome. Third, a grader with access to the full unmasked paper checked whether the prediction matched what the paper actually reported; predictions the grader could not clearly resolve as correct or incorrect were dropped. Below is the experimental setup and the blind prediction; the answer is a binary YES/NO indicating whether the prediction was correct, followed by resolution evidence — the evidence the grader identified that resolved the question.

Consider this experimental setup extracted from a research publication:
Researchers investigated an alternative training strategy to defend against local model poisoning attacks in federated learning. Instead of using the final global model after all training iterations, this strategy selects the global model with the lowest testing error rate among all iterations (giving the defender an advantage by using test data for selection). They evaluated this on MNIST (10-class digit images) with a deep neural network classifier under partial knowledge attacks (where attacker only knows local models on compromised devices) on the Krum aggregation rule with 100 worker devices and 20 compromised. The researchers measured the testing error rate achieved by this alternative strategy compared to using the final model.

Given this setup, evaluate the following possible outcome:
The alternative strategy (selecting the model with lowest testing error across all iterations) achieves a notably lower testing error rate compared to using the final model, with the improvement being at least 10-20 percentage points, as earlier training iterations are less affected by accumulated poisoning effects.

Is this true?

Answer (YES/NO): NO